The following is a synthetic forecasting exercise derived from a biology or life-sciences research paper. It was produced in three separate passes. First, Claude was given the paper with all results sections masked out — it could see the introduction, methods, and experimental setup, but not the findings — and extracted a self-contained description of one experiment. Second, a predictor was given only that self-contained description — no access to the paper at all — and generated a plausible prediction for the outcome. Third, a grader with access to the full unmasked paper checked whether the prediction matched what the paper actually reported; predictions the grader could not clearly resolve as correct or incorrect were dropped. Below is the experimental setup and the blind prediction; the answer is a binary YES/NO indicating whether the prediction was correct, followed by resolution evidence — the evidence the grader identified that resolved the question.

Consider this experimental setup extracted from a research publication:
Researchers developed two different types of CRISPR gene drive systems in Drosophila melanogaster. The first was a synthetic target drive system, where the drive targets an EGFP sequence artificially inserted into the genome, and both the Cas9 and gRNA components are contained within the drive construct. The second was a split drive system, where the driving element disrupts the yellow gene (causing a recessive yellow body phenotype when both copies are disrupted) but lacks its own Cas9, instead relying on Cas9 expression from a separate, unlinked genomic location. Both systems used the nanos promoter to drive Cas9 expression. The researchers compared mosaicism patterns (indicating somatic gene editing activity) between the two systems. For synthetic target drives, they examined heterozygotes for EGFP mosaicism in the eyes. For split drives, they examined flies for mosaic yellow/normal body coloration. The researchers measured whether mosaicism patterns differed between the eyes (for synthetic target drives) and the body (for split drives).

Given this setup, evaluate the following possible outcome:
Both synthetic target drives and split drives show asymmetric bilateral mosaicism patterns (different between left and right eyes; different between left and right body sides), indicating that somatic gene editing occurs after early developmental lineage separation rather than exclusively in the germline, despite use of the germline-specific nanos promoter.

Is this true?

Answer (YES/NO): NO